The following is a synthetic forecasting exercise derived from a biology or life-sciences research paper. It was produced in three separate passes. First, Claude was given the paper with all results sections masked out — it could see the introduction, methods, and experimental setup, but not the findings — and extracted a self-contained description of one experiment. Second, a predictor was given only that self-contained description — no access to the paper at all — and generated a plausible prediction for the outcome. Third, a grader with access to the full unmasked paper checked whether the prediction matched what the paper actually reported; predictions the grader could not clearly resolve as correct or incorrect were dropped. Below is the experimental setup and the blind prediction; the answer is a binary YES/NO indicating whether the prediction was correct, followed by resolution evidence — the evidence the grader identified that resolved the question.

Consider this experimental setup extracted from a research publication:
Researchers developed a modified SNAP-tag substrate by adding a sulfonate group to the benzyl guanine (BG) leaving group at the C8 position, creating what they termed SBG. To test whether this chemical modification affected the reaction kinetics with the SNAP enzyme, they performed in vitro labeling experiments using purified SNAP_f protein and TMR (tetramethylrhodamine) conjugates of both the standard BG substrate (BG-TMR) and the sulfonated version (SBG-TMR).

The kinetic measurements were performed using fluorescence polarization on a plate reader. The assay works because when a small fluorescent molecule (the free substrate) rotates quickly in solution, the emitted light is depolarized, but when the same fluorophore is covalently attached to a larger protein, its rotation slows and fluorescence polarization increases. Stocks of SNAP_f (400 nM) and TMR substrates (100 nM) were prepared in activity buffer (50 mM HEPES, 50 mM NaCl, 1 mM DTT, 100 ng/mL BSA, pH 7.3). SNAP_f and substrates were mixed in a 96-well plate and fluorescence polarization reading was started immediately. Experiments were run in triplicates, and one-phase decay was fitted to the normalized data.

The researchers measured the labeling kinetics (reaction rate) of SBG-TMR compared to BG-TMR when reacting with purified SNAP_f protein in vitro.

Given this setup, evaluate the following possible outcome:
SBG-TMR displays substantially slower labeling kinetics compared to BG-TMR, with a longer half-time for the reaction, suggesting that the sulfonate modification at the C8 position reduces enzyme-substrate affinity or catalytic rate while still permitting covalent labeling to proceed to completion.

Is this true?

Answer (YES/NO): YES